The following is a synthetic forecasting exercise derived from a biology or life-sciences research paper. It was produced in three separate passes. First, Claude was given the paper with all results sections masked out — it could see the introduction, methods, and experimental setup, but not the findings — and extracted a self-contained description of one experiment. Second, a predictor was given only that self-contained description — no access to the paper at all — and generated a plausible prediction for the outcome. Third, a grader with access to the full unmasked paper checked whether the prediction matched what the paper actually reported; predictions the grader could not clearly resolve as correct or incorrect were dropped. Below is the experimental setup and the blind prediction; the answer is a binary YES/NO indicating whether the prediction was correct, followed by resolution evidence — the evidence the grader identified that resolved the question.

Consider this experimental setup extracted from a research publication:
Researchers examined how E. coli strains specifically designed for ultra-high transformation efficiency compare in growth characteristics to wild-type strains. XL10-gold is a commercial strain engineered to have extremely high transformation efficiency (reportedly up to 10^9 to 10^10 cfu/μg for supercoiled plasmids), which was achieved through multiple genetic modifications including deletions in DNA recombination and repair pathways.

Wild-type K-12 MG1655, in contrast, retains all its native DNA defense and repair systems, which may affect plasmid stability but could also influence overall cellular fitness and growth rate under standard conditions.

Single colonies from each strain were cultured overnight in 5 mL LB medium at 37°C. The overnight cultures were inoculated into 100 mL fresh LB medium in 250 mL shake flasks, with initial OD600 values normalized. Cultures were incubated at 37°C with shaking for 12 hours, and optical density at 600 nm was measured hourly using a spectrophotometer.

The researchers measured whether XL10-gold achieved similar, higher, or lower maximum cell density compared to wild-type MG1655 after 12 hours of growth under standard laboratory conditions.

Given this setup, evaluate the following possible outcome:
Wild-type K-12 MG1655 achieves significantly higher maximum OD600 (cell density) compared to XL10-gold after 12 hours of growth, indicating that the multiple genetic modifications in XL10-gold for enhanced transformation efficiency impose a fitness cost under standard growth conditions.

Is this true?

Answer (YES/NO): YES